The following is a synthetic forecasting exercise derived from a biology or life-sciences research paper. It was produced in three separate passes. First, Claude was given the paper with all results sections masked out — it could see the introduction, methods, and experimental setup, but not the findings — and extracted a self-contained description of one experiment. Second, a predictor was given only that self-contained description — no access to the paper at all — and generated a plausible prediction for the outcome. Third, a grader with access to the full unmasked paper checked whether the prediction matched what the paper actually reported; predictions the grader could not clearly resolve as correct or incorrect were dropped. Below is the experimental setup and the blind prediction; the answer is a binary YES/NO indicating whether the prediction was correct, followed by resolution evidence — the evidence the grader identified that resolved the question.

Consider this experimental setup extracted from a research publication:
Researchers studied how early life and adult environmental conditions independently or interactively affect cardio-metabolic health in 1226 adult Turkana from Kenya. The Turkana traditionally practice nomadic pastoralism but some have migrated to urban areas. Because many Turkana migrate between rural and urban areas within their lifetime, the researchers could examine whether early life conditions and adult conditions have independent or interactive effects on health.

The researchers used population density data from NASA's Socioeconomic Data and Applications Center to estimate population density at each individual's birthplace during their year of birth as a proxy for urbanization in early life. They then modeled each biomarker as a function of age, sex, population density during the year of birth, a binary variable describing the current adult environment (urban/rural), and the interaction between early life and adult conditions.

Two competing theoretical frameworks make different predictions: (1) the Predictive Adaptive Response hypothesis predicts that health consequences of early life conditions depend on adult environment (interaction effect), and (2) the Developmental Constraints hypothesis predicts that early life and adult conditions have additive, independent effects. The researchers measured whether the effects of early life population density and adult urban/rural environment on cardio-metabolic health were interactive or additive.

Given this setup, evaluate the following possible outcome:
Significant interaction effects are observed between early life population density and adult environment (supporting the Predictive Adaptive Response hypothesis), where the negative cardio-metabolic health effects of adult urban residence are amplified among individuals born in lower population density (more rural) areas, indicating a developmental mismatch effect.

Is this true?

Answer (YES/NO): NO